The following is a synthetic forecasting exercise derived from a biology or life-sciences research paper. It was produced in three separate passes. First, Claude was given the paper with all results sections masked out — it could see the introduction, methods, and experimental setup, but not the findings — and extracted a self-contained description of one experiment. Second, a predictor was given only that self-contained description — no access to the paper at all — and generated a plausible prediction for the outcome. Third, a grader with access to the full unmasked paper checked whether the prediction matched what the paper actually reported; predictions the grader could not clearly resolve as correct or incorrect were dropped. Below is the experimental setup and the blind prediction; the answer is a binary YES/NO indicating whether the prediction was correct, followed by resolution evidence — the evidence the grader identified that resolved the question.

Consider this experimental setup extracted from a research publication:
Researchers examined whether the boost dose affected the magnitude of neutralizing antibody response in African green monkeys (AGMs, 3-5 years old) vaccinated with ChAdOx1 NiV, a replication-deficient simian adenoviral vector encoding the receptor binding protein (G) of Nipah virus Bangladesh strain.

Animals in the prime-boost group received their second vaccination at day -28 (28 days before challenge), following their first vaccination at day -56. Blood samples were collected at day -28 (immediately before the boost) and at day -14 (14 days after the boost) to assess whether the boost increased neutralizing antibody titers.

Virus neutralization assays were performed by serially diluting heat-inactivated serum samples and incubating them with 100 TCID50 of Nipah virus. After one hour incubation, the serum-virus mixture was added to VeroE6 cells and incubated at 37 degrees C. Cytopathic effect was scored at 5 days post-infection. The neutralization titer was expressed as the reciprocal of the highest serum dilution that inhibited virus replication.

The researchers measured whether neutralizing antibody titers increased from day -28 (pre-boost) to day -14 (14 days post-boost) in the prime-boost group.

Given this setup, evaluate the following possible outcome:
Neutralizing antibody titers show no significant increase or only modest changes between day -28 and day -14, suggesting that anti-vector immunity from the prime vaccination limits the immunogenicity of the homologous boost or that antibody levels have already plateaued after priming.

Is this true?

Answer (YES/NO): NO